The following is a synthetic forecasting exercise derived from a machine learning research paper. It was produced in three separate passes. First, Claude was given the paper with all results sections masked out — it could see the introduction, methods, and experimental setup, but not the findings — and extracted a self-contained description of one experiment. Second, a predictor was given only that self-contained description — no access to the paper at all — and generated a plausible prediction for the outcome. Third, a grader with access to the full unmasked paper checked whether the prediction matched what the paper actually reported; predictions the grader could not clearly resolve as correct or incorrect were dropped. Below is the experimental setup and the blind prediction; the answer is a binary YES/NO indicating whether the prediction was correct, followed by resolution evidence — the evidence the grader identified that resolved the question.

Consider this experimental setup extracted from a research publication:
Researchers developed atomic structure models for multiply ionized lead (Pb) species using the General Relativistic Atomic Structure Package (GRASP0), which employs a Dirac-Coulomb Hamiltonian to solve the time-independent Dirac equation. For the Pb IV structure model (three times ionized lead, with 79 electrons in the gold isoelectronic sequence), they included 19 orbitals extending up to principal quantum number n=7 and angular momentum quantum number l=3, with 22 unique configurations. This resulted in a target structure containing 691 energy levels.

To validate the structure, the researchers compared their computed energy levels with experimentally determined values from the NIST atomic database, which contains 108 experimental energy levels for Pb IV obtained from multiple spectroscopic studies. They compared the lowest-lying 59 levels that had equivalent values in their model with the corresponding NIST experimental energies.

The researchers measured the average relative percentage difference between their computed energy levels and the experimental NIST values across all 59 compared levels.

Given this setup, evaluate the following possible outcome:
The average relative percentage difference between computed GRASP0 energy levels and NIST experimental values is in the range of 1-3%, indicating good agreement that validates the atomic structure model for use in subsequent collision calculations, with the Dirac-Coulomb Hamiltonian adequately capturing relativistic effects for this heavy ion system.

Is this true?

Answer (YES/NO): NO